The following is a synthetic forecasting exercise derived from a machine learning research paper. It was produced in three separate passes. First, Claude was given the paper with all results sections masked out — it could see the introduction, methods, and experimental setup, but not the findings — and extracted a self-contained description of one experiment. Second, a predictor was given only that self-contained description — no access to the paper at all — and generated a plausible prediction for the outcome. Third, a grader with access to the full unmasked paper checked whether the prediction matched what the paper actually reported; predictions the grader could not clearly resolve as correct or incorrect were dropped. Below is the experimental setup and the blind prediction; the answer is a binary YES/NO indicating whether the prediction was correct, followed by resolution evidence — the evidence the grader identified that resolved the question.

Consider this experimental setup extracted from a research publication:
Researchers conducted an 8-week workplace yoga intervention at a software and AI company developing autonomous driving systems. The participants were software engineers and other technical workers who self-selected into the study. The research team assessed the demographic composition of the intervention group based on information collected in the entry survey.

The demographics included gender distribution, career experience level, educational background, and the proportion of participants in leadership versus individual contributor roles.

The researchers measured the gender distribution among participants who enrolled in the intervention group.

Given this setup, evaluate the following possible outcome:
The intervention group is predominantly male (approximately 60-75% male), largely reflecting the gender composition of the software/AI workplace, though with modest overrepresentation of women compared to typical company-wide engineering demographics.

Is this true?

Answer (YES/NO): NO